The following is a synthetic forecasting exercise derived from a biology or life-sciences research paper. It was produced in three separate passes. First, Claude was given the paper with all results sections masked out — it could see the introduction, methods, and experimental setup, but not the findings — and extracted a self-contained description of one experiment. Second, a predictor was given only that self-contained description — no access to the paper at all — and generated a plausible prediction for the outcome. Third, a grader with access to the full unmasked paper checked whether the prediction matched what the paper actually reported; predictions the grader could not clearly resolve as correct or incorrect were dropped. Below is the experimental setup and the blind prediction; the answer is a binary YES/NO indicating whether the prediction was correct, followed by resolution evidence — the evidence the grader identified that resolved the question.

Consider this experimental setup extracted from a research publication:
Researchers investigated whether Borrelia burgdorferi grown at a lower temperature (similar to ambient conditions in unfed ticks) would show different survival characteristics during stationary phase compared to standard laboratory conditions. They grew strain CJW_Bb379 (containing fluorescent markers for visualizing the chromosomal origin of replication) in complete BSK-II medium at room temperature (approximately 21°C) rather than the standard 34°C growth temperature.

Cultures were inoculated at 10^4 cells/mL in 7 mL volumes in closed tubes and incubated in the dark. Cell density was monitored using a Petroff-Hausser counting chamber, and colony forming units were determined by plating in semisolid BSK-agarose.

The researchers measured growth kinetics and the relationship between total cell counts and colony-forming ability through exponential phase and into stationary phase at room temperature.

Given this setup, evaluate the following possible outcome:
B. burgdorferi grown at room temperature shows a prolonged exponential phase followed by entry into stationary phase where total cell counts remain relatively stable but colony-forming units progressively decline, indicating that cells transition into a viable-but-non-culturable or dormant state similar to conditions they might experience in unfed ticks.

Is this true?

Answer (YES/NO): NO